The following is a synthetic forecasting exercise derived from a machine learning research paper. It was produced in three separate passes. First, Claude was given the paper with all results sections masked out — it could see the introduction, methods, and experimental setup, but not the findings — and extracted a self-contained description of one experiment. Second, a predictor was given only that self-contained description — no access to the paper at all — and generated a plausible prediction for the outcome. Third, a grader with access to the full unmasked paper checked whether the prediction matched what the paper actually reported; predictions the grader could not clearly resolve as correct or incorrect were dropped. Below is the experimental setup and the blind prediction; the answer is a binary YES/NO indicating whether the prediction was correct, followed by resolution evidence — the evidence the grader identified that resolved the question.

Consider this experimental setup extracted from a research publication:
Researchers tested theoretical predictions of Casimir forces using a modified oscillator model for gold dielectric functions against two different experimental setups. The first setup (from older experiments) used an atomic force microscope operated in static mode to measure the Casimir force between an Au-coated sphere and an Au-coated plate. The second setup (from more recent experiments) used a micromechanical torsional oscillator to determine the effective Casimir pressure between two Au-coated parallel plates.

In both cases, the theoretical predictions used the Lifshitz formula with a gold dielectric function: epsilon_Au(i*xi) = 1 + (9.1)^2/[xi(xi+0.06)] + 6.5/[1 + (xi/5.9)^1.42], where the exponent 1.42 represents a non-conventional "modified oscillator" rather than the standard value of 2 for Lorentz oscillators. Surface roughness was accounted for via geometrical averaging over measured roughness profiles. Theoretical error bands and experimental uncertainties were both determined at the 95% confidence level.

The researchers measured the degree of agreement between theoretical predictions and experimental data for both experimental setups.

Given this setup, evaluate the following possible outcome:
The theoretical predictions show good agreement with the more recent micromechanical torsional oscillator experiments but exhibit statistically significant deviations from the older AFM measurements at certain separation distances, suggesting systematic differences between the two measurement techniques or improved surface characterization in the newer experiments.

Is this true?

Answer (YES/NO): NO